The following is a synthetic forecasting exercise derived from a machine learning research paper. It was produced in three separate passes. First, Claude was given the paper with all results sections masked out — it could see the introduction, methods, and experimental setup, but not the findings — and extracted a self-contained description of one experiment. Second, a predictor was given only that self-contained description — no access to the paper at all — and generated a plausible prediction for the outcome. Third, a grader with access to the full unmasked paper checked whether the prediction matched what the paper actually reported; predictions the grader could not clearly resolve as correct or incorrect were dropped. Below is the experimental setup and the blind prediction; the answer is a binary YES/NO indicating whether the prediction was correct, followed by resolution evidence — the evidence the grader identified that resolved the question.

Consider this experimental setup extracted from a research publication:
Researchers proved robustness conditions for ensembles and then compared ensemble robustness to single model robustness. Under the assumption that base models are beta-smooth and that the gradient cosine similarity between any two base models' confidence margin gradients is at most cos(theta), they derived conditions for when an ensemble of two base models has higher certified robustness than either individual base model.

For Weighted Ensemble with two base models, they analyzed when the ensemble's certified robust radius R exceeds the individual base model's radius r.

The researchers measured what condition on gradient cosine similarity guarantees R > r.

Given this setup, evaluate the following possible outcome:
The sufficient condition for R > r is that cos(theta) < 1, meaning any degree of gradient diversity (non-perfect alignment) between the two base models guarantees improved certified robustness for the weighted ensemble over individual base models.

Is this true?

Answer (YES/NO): NO